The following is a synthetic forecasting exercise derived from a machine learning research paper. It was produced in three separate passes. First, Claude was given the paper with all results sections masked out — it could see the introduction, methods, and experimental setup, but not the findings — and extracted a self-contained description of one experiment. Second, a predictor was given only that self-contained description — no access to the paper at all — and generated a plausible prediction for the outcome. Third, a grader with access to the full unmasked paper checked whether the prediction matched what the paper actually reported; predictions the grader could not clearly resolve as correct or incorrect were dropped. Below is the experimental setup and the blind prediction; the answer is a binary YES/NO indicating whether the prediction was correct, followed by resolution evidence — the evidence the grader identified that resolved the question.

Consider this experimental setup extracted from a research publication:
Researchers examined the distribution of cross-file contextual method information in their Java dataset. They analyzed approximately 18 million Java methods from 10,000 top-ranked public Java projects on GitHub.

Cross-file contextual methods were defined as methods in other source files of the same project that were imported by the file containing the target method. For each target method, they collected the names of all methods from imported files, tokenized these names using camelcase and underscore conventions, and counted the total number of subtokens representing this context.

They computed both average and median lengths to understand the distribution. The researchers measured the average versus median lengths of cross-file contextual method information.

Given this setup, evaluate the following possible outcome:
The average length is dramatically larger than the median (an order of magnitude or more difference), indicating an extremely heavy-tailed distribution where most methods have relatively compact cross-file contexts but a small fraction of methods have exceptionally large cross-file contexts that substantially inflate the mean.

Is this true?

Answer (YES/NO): NO